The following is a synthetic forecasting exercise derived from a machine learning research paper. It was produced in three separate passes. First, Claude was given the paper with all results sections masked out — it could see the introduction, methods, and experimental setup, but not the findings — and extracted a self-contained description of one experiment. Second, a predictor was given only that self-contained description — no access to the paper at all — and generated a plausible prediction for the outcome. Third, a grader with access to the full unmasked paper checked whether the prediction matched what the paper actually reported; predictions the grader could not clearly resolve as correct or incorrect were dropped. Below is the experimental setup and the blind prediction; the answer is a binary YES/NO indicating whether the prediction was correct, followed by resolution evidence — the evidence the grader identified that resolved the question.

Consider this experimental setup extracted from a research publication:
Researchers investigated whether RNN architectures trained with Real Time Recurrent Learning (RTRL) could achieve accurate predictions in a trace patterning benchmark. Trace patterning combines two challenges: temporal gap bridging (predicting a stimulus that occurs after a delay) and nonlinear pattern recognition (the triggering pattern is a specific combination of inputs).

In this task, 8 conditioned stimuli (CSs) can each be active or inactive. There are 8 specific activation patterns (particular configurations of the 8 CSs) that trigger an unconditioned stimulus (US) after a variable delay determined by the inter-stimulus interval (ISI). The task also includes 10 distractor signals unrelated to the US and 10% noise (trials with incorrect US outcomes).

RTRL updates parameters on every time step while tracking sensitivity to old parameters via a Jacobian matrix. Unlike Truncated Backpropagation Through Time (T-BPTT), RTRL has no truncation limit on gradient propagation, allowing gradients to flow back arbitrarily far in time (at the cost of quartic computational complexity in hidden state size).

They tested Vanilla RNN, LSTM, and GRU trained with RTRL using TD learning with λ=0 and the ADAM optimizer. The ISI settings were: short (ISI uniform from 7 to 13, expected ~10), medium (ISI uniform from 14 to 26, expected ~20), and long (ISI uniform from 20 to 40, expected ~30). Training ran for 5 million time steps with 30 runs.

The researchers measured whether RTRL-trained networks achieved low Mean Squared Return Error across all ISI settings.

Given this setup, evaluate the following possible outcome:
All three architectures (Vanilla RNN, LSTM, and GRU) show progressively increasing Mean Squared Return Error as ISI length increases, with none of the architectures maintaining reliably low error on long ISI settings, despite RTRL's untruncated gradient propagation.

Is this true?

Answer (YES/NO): YES